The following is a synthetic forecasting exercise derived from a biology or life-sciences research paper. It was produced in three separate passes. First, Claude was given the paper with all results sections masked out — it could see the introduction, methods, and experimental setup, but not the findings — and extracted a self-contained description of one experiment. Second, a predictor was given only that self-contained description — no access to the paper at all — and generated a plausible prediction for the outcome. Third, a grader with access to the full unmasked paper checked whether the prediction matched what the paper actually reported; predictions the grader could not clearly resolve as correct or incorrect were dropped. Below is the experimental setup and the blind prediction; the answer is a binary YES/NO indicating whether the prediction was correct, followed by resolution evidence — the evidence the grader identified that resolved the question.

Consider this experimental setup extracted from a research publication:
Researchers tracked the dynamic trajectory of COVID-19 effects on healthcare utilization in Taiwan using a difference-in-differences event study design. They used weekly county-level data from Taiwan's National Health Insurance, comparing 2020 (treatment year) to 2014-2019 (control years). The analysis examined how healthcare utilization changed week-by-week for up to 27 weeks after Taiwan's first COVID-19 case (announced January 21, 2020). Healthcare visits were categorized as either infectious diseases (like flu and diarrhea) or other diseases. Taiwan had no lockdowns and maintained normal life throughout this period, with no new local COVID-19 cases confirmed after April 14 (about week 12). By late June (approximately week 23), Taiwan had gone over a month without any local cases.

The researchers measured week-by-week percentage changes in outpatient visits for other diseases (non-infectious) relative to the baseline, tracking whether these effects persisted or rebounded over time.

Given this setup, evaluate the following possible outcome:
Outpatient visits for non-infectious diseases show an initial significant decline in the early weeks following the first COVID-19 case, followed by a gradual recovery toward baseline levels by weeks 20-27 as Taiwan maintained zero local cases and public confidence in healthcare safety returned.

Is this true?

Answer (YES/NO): YES